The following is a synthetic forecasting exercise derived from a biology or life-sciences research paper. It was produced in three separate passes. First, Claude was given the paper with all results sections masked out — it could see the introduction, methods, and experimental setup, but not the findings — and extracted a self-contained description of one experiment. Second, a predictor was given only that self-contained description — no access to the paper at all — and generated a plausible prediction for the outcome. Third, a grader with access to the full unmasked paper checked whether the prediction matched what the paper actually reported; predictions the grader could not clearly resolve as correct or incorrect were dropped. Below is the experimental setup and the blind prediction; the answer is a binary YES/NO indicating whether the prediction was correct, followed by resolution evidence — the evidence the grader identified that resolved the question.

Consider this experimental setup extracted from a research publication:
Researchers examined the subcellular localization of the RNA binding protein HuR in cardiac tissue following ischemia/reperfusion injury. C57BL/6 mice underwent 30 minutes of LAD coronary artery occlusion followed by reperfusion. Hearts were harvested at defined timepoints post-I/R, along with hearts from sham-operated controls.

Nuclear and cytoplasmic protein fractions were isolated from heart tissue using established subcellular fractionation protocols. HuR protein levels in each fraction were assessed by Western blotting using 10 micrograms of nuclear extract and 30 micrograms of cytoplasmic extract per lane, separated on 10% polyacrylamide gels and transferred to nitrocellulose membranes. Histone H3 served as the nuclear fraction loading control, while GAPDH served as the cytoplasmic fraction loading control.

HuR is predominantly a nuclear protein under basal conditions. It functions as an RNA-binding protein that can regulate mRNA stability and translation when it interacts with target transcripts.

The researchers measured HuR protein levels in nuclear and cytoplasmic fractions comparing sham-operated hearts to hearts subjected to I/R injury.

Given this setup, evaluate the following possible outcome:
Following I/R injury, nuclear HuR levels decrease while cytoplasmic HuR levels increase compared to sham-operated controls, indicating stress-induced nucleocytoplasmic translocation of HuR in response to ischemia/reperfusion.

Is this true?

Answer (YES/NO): YES